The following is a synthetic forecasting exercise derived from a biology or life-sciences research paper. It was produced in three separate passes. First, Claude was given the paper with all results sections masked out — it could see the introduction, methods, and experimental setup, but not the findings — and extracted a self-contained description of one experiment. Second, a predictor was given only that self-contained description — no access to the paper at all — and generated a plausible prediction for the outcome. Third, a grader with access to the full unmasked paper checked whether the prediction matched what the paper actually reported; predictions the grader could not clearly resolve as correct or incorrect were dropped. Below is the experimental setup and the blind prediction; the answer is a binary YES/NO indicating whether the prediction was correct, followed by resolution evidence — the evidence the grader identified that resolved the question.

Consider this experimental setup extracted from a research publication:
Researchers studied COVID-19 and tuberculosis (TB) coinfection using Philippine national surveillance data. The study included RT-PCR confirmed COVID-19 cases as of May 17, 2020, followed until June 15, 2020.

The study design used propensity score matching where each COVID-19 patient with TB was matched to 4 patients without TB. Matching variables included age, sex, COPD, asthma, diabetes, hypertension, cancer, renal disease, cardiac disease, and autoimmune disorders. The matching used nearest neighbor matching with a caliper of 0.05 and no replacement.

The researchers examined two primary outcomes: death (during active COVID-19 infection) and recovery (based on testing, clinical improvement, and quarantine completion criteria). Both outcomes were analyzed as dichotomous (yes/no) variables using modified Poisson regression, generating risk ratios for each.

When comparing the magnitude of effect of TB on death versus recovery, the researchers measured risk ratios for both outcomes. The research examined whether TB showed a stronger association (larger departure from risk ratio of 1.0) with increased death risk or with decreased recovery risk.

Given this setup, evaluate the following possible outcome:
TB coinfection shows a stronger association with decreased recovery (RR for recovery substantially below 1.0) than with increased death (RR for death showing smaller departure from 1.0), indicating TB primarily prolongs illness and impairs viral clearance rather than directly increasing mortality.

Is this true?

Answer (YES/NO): NO